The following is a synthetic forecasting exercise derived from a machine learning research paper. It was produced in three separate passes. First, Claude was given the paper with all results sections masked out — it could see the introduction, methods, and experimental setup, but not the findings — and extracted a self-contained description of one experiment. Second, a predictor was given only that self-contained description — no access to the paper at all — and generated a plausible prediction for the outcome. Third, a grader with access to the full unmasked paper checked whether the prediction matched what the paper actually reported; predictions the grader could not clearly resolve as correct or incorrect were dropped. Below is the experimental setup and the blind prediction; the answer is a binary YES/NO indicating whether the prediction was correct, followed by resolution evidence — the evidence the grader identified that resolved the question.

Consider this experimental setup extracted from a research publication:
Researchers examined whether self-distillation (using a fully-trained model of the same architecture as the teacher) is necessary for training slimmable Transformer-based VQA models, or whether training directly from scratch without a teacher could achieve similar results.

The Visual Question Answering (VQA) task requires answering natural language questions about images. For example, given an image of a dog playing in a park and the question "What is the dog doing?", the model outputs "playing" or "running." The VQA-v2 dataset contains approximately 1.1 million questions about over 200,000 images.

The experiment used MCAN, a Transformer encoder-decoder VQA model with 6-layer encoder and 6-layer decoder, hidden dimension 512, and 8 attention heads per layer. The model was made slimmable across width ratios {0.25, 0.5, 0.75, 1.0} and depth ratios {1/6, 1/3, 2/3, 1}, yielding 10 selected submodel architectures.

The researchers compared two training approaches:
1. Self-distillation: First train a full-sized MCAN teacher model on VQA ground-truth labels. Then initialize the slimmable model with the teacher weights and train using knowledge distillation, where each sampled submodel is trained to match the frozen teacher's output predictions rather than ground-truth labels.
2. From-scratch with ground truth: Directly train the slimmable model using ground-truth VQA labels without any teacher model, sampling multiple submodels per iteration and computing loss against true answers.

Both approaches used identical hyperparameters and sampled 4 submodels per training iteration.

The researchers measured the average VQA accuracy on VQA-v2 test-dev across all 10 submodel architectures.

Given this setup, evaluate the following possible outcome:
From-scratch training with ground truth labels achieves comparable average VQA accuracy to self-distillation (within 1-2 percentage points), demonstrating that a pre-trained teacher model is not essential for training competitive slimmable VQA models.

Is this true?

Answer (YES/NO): NO